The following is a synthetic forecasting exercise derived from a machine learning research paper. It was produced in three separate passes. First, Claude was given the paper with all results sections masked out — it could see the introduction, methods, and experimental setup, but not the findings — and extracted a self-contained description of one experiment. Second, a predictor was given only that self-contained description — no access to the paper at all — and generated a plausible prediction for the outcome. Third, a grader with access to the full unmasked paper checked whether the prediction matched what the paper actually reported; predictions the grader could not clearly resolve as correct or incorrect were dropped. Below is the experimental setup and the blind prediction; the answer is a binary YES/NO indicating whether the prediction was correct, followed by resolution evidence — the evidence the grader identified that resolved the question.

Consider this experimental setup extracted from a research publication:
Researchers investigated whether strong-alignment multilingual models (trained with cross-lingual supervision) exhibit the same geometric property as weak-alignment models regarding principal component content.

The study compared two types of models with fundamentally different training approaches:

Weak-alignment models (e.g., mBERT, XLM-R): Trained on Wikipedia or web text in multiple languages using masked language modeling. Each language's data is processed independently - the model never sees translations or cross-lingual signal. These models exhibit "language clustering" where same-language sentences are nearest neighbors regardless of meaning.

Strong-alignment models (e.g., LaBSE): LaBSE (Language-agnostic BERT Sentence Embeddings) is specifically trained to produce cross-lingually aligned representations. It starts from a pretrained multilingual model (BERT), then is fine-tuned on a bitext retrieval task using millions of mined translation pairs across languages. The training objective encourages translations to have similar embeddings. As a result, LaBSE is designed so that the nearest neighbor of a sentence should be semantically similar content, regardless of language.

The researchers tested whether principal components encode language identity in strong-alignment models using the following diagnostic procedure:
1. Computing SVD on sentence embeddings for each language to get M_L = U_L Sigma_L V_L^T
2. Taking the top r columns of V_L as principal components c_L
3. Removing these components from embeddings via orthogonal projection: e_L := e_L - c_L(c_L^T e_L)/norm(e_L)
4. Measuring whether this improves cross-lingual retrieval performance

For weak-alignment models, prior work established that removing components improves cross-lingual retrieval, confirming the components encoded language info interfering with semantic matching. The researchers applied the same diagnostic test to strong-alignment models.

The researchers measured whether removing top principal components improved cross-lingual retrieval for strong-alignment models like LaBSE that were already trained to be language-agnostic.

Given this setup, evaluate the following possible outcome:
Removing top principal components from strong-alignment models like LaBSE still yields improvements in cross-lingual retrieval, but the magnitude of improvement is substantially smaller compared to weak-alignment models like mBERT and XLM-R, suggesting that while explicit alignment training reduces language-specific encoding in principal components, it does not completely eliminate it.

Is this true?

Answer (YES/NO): NO